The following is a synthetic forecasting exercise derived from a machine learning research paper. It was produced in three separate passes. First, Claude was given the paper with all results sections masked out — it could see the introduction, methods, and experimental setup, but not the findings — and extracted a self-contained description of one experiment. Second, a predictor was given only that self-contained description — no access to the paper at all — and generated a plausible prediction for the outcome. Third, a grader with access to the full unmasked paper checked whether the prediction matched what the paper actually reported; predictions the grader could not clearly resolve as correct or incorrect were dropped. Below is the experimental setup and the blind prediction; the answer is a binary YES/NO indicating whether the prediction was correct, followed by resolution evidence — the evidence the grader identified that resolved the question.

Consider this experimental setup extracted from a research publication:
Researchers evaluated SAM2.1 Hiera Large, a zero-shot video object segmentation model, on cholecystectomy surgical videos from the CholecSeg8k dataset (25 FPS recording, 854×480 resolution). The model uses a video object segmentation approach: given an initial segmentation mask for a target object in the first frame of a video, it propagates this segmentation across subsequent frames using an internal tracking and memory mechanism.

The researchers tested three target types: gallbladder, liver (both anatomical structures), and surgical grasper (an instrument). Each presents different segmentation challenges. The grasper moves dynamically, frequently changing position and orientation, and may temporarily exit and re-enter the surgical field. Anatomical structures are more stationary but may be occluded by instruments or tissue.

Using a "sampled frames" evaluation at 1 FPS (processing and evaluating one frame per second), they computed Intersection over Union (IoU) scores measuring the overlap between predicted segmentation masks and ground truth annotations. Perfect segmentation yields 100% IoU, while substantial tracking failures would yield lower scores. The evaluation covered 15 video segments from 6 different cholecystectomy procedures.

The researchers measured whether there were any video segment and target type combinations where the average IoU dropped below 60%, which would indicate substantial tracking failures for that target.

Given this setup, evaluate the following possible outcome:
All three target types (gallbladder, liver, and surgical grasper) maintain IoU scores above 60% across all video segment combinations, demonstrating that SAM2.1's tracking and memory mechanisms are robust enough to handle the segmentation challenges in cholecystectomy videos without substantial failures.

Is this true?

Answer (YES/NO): NO